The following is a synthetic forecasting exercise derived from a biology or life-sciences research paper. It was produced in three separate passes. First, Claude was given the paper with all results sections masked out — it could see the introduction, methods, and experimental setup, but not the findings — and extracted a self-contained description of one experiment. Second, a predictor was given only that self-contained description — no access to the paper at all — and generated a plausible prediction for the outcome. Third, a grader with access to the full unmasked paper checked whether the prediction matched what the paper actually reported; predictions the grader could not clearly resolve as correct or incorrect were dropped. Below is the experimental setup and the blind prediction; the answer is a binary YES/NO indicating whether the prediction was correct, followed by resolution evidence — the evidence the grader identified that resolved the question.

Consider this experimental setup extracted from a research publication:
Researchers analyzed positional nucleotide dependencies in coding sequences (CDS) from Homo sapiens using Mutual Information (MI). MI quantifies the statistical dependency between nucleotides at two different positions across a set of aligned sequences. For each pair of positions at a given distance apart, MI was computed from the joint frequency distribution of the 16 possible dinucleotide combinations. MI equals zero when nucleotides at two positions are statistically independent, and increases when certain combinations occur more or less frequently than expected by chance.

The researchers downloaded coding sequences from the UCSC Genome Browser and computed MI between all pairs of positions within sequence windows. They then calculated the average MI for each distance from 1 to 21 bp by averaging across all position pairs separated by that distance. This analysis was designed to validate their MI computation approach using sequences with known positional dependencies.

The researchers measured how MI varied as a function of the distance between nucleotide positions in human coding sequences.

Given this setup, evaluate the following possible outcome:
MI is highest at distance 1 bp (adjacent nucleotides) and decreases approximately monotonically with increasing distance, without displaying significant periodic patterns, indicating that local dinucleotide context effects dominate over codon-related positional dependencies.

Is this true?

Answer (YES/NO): NO